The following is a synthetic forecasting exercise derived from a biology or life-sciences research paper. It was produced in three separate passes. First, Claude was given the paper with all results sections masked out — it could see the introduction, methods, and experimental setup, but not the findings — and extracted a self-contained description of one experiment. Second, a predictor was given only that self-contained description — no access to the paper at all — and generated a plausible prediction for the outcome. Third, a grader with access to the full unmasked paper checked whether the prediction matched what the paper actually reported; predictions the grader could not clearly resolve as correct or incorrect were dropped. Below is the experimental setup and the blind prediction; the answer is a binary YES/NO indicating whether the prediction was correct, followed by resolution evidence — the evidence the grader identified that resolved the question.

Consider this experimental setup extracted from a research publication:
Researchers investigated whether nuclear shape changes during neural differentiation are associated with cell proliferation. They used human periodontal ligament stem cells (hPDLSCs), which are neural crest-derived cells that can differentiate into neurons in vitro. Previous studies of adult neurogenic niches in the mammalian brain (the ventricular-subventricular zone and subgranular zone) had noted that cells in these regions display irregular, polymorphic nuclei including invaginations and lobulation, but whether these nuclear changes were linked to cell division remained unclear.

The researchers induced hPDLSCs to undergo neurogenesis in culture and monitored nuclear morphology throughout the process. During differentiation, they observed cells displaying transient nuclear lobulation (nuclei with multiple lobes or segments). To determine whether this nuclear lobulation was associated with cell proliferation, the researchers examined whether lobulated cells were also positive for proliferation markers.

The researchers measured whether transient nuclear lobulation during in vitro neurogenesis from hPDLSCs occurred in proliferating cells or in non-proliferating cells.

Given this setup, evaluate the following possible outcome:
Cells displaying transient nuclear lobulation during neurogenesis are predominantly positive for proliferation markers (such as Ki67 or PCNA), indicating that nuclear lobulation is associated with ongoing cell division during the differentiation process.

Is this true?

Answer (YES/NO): NO